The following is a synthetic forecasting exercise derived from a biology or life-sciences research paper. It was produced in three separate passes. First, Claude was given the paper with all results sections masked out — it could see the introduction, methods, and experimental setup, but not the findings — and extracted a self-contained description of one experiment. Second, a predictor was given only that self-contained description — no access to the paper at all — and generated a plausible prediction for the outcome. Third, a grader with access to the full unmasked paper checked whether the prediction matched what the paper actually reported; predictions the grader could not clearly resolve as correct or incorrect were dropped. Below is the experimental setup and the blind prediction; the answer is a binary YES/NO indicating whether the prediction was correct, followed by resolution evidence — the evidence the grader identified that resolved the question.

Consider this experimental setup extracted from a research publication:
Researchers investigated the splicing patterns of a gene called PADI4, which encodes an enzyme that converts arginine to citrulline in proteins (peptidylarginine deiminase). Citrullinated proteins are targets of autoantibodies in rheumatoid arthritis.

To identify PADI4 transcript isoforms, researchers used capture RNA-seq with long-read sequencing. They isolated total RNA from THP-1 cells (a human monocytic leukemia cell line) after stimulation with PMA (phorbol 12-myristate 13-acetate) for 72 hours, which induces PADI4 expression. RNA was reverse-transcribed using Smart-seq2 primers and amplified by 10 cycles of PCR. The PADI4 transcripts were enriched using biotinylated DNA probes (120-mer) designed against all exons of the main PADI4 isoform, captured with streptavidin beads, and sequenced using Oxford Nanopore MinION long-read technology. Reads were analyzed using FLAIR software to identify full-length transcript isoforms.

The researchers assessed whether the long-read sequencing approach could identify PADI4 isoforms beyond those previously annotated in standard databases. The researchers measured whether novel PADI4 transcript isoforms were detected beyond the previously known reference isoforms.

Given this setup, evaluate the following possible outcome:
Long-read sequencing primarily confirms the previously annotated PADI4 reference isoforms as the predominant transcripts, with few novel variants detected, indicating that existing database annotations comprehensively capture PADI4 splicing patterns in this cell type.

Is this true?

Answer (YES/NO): NO